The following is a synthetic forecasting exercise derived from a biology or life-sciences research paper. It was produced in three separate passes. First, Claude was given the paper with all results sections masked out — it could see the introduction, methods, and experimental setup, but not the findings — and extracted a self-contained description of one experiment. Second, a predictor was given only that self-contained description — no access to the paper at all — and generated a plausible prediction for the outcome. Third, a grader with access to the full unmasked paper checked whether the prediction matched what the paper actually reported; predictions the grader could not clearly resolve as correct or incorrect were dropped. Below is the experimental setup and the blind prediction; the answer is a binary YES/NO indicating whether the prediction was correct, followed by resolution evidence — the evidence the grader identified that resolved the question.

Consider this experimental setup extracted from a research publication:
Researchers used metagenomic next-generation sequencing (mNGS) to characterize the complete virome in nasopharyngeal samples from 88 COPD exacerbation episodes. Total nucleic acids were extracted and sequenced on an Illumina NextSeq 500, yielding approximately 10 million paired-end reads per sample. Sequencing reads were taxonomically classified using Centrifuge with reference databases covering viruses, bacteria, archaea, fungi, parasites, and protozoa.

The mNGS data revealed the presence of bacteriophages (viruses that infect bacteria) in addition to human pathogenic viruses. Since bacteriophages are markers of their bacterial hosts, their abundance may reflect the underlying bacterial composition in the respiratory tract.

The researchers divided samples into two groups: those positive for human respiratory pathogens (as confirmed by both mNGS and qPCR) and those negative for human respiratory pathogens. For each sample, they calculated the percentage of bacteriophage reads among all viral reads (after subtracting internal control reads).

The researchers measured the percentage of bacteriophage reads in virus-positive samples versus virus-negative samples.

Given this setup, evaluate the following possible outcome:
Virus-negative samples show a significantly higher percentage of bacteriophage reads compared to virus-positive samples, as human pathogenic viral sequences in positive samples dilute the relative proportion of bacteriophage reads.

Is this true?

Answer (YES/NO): YES